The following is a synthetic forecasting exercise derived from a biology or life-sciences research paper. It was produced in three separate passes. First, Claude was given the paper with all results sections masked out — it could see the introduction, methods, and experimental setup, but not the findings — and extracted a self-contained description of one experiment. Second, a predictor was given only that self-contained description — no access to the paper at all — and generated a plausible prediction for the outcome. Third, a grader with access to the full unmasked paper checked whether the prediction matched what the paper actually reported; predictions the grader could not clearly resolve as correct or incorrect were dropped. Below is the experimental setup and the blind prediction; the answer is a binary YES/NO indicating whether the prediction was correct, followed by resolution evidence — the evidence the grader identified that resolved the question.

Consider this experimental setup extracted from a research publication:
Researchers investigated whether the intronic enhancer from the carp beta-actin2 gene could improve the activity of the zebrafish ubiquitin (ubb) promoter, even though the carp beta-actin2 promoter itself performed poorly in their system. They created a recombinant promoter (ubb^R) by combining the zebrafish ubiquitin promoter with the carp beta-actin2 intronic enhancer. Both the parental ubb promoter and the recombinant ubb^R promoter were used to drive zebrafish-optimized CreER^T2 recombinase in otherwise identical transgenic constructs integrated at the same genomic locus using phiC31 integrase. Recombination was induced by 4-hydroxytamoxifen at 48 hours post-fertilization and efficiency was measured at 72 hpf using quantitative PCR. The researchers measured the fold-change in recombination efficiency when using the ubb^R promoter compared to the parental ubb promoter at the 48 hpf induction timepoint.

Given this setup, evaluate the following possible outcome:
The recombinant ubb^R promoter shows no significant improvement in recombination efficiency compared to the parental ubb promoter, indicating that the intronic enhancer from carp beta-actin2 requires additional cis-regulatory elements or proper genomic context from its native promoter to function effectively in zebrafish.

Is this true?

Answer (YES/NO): NO